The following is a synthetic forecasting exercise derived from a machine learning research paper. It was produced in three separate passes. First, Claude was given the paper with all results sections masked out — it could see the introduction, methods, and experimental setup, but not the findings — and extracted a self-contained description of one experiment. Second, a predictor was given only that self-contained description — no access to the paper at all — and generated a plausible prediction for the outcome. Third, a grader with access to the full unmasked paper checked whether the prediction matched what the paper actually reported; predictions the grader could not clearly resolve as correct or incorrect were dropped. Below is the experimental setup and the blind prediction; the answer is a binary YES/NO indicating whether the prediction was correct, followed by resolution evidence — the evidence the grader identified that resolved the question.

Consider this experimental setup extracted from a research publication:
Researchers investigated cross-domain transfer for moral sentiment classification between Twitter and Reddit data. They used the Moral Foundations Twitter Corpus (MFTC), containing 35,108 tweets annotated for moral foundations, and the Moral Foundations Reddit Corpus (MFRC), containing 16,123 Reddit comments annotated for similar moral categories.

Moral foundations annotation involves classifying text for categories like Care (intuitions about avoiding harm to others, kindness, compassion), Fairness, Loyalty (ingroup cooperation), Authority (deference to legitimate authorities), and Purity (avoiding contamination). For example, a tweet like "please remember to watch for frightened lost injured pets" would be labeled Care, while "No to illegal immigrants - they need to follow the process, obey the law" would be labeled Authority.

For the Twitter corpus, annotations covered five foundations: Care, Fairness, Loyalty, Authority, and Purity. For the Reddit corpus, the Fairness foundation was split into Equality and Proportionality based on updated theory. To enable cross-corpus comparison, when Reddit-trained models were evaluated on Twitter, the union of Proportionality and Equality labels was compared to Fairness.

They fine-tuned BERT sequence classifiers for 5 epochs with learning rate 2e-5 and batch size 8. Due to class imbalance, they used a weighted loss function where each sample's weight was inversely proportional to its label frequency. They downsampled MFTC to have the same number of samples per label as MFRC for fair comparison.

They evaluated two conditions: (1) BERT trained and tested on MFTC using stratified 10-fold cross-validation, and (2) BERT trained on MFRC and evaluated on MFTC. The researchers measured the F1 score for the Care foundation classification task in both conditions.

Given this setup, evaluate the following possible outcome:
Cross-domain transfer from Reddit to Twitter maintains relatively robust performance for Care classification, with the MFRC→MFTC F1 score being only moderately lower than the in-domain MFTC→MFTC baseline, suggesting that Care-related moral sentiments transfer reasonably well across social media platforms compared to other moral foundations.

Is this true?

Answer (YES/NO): NO